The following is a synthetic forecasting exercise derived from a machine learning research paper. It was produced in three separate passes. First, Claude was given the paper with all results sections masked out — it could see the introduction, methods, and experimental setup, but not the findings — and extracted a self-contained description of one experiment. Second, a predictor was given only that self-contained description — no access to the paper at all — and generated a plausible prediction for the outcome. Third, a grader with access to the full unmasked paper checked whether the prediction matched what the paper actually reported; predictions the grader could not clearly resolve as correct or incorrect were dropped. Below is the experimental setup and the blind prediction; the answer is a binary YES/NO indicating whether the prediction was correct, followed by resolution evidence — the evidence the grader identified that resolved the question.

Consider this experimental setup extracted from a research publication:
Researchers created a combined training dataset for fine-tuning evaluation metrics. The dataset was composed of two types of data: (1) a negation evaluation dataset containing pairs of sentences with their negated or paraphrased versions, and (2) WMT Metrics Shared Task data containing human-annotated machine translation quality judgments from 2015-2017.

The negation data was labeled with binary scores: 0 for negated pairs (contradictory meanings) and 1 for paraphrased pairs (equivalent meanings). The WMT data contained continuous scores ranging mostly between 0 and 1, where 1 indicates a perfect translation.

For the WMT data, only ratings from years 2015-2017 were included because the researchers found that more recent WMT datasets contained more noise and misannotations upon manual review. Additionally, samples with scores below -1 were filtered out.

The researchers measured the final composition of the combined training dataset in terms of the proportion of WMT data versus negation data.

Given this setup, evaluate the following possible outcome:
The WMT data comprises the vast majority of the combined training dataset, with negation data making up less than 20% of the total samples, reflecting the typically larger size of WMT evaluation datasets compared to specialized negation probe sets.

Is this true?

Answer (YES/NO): NO